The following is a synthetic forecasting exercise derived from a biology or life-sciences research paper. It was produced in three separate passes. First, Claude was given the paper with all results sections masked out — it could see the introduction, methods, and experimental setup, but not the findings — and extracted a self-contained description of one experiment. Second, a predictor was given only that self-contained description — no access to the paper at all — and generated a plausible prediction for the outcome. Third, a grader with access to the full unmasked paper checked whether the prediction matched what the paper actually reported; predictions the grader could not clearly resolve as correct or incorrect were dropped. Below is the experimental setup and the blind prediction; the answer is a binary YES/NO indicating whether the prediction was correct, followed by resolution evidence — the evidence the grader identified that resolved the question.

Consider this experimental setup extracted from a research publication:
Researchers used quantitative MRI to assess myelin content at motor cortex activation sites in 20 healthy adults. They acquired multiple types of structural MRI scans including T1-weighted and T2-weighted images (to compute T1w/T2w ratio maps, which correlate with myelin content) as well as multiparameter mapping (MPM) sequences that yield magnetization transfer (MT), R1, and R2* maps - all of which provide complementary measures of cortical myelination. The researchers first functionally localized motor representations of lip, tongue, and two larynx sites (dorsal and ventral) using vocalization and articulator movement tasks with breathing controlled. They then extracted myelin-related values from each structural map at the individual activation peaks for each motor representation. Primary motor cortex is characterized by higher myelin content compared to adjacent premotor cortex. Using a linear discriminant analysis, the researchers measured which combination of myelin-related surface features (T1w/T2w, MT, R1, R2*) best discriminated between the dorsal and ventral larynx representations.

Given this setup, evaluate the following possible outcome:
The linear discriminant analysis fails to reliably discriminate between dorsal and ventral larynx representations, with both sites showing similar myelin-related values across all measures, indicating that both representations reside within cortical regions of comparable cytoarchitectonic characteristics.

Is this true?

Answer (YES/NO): NO